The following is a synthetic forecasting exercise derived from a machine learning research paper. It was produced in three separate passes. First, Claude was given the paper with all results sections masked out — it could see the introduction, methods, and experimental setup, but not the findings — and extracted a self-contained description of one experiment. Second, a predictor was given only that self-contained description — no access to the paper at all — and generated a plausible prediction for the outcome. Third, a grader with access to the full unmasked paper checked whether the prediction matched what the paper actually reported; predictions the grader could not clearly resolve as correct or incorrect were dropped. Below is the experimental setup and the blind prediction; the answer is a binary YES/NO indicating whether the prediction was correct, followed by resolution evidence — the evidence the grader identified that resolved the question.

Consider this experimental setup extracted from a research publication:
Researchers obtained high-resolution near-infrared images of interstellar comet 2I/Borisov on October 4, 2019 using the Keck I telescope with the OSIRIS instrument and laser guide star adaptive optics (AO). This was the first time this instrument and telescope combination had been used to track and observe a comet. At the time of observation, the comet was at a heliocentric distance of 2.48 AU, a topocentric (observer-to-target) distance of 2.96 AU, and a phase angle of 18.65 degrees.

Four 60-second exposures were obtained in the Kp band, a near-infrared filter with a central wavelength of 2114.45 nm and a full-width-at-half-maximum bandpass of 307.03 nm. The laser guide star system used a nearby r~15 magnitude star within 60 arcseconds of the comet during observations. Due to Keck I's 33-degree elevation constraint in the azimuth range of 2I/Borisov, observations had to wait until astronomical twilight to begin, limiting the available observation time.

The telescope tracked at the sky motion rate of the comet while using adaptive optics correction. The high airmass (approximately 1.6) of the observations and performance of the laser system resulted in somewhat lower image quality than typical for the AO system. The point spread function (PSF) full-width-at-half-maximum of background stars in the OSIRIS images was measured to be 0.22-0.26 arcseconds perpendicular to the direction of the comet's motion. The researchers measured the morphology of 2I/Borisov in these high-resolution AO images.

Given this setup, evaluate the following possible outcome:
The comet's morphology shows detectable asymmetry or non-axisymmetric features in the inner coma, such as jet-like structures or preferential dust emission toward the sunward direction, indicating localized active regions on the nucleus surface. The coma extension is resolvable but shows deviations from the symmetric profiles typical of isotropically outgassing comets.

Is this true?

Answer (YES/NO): NO